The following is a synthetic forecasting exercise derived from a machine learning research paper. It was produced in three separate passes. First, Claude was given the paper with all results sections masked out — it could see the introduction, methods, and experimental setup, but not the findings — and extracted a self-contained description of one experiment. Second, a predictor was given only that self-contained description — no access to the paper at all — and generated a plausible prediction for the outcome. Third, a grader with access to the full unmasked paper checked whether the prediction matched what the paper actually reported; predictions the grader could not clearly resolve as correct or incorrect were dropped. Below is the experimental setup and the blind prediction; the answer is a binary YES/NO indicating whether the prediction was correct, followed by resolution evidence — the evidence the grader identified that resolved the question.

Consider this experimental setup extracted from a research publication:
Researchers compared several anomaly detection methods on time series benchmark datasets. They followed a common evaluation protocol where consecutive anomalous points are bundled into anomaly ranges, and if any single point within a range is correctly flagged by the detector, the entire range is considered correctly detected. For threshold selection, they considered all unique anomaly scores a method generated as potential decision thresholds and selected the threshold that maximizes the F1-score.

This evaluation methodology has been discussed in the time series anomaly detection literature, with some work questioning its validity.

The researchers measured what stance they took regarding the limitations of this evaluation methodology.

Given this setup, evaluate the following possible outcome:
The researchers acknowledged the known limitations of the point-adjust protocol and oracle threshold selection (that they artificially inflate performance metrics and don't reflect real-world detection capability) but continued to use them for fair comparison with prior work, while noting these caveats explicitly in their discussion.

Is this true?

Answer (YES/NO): YES